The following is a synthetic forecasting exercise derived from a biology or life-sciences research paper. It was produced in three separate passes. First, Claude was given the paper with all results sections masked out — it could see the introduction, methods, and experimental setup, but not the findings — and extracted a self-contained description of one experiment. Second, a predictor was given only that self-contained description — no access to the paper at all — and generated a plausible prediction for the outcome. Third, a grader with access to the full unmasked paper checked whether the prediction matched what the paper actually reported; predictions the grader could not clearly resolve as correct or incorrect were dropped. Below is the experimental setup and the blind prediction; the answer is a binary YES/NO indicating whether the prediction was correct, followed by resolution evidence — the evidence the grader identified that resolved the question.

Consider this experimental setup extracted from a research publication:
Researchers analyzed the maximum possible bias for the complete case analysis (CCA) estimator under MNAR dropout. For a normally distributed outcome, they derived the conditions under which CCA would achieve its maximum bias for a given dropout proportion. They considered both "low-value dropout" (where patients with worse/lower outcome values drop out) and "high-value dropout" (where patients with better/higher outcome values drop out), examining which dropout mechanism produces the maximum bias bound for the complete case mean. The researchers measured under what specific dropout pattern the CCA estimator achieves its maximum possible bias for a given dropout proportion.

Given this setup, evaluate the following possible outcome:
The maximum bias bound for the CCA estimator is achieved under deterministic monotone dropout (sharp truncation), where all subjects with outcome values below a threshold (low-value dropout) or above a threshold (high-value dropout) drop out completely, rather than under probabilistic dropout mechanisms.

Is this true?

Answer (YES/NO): YES